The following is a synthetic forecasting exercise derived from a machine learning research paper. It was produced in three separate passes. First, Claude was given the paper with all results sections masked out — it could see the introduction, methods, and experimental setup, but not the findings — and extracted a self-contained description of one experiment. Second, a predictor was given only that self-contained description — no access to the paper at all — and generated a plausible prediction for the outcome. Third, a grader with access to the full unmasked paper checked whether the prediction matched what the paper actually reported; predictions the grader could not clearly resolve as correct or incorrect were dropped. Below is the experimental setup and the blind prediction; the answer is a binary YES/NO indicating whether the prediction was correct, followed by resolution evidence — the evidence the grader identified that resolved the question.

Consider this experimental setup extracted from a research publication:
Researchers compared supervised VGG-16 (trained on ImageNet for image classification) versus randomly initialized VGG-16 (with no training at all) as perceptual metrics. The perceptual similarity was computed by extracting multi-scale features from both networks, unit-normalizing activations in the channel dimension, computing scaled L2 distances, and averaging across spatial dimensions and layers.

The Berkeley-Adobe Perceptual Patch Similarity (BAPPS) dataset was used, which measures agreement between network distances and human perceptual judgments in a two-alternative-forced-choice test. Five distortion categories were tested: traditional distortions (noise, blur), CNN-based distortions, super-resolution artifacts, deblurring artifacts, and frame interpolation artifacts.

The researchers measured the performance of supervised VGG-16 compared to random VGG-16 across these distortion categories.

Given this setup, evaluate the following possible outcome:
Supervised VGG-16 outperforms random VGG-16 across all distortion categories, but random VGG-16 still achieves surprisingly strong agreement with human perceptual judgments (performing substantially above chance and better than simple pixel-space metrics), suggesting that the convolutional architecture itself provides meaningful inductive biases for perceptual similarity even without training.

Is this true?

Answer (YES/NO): NO